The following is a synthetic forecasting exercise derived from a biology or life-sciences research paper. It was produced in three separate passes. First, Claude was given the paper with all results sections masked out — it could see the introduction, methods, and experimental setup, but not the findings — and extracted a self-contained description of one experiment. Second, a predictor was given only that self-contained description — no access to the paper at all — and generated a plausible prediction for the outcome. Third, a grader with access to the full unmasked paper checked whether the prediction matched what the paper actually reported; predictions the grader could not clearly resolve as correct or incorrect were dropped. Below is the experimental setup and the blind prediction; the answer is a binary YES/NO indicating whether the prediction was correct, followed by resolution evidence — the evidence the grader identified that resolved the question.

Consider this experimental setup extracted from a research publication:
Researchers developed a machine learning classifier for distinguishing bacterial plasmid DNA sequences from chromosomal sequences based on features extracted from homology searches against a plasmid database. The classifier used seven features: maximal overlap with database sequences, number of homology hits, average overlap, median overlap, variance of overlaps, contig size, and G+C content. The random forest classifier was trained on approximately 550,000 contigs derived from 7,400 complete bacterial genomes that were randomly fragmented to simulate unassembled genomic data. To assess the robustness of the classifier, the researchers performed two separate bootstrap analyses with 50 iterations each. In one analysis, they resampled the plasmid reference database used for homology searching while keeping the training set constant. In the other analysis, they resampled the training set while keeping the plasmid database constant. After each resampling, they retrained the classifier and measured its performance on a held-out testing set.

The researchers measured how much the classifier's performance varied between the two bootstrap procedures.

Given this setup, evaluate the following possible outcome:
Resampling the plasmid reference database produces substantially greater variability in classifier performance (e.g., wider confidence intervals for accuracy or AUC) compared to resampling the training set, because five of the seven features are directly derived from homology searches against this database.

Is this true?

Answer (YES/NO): YES